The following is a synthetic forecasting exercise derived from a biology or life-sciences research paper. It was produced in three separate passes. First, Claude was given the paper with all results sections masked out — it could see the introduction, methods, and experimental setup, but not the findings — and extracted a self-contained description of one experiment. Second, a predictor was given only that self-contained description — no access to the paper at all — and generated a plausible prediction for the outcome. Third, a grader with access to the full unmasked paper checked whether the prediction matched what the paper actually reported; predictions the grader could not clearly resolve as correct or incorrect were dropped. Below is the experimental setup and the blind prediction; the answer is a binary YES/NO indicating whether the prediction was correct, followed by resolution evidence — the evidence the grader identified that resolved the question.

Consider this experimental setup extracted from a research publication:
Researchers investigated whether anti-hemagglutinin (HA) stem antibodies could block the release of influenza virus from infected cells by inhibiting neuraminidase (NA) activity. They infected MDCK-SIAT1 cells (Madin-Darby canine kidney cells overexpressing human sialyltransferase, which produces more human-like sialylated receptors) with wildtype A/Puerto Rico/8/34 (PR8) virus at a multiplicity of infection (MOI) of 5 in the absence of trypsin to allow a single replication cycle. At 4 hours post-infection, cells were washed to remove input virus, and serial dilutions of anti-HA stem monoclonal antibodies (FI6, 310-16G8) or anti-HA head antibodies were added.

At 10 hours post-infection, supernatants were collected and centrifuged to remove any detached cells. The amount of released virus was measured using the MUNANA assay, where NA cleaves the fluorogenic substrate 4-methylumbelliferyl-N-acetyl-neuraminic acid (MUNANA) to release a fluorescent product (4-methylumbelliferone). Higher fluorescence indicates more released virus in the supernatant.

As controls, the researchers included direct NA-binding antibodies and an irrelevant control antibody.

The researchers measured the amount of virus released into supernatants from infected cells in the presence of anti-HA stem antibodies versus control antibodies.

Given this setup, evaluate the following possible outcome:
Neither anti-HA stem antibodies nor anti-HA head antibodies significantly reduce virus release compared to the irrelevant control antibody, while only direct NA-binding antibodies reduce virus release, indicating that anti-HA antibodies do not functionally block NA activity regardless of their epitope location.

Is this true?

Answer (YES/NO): NO